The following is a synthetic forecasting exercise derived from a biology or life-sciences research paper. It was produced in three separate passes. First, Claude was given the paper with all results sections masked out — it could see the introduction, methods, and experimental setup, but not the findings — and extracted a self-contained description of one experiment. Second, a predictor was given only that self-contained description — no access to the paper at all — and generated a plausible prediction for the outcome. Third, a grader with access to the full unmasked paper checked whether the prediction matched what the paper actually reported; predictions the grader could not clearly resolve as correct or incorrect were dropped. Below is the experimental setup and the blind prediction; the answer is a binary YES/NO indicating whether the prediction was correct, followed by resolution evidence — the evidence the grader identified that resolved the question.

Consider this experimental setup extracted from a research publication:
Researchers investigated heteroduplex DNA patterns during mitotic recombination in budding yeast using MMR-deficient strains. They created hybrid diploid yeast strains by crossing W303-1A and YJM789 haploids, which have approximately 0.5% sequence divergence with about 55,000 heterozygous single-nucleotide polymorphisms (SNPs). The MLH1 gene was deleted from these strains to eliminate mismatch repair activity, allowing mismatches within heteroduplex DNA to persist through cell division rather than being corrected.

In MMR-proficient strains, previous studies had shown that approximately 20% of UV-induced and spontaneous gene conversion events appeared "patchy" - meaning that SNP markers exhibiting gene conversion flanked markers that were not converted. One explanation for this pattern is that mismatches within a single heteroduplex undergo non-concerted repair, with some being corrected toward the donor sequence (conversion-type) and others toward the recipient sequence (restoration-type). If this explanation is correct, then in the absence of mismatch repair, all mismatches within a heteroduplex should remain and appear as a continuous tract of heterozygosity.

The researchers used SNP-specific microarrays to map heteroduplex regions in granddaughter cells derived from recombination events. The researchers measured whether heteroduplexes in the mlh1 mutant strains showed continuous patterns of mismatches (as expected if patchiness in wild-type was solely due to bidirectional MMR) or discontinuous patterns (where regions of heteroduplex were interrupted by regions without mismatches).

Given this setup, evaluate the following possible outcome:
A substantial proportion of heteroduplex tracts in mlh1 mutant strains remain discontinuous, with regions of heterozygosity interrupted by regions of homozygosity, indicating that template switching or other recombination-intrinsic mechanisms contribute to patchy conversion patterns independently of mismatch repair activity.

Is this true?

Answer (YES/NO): YES